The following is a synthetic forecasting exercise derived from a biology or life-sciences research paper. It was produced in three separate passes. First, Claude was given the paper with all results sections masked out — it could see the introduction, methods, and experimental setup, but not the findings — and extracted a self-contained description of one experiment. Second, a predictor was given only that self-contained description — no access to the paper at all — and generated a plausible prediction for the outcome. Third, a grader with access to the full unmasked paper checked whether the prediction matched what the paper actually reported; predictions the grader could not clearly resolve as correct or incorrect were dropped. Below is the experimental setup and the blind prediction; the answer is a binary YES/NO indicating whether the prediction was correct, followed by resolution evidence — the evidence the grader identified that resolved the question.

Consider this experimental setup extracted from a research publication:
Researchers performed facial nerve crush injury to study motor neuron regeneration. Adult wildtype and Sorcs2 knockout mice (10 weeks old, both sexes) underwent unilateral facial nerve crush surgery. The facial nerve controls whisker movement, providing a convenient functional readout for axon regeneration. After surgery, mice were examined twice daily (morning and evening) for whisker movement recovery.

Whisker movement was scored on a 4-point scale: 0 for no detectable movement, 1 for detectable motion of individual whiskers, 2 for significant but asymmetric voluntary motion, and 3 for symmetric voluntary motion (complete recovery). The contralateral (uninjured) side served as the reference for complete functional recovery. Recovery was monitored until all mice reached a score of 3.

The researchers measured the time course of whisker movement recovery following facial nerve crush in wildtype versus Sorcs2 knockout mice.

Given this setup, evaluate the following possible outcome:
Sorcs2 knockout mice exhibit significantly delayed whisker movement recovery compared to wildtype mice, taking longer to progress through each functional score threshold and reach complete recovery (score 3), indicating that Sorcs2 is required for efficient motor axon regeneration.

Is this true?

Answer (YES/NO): YES